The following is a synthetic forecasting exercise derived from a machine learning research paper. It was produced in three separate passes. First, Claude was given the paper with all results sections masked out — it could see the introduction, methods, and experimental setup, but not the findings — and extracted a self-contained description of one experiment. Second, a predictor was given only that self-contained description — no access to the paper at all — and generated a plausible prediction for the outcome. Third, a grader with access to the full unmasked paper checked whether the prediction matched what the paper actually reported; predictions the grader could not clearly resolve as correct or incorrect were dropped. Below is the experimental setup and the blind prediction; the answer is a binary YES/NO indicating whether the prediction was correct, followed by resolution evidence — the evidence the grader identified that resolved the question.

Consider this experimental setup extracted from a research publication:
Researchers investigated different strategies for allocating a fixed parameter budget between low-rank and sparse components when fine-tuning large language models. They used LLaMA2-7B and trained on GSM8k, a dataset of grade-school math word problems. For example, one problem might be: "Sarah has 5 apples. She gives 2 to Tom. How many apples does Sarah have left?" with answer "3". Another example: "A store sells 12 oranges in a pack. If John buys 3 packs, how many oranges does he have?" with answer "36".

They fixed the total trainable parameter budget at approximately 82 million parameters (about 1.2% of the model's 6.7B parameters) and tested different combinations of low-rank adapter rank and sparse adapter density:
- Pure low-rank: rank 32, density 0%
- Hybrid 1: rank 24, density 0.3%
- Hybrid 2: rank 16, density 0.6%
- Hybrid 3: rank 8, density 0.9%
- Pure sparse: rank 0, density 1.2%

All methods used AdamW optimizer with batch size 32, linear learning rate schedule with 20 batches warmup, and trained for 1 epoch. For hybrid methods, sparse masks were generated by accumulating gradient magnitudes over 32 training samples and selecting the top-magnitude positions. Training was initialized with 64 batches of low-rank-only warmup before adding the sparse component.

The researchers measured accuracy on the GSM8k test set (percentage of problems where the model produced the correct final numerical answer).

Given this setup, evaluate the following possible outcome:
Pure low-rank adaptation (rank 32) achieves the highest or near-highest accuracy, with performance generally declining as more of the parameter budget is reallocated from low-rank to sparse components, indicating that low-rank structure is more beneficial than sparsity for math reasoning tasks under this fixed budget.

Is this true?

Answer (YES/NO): NO